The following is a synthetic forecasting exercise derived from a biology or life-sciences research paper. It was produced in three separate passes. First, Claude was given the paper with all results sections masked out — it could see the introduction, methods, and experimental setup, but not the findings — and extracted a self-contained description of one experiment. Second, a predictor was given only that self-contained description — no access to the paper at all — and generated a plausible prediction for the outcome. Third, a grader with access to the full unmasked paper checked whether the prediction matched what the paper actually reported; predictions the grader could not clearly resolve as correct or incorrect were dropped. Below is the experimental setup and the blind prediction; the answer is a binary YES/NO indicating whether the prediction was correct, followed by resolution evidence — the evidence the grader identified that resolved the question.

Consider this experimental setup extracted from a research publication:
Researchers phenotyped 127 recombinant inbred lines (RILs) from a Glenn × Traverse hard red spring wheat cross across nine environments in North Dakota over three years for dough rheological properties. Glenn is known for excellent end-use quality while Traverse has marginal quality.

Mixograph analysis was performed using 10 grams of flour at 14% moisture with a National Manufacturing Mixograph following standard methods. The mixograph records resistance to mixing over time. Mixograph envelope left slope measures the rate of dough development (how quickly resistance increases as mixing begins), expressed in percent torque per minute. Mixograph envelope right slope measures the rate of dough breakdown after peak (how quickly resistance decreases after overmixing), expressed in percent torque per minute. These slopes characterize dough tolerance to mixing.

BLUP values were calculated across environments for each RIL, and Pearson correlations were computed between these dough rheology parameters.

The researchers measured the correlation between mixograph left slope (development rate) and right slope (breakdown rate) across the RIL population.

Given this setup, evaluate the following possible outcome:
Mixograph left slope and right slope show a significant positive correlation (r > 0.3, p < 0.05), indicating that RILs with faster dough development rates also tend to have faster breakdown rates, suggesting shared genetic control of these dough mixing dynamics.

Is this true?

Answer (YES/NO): NO